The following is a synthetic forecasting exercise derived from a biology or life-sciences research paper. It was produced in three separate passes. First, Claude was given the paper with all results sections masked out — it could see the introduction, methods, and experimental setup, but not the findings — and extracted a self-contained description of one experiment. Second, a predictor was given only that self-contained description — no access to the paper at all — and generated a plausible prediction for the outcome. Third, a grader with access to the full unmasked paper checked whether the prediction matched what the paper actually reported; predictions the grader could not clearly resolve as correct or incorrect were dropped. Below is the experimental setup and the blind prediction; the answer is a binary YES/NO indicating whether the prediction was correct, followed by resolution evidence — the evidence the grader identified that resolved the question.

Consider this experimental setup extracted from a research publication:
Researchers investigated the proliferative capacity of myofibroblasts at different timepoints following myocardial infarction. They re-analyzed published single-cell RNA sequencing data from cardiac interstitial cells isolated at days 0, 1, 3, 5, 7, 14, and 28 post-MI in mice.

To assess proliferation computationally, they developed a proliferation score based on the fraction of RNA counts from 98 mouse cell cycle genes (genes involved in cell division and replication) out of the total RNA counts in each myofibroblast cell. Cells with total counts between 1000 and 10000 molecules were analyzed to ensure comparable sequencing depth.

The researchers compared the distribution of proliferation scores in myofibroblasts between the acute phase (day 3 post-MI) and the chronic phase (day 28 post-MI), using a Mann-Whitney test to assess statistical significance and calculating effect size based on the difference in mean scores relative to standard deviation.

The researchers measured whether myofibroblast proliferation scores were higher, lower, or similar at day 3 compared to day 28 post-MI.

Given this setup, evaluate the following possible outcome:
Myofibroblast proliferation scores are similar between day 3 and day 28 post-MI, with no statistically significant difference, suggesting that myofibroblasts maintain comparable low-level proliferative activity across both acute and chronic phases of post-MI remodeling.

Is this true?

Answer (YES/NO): NO